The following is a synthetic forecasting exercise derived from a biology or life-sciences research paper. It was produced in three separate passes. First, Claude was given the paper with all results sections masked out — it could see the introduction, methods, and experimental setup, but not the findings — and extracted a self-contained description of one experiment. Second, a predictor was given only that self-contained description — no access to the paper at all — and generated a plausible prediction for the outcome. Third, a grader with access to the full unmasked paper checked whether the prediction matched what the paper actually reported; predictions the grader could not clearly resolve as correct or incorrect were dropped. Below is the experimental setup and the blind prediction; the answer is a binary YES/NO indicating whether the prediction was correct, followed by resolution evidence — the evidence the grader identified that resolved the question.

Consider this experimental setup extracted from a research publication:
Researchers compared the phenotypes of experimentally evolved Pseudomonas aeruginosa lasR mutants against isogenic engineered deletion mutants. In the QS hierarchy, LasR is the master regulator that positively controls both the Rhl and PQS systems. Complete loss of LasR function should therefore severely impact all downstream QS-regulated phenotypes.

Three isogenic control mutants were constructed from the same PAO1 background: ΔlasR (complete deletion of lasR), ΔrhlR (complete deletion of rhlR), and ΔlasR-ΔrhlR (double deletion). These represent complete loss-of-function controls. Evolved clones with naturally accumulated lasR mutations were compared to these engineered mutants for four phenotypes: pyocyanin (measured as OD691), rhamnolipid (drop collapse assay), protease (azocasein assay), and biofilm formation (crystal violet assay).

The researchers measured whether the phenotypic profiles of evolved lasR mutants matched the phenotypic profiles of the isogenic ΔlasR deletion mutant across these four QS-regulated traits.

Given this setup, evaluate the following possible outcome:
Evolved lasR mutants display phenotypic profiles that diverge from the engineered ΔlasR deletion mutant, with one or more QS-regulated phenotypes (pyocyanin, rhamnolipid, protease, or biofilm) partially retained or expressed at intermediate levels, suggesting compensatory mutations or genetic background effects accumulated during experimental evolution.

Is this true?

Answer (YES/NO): NO